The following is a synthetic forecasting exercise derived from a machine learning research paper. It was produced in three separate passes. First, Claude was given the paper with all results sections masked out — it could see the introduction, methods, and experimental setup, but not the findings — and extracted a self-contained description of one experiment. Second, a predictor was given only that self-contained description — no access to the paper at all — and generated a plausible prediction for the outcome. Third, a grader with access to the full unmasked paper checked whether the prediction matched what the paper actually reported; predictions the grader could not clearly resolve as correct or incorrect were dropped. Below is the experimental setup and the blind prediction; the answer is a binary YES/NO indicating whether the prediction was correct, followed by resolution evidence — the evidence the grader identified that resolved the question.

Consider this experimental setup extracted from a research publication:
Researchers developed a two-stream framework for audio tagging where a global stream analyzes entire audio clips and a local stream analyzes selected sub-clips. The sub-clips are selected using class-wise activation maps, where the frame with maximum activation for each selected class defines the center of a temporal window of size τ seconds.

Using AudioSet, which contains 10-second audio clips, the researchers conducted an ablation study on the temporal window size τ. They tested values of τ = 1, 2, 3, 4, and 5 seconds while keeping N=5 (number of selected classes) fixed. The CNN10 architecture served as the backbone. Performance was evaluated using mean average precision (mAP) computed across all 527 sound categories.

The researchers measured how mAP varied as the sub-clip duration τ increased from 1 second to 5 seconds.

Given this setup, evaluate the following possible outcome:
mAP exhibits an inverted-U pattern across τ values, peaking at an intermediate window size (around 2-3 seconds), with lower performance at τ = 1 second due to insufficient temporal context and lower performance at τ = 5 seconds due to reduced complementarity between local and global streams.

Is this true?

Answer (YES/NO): NO